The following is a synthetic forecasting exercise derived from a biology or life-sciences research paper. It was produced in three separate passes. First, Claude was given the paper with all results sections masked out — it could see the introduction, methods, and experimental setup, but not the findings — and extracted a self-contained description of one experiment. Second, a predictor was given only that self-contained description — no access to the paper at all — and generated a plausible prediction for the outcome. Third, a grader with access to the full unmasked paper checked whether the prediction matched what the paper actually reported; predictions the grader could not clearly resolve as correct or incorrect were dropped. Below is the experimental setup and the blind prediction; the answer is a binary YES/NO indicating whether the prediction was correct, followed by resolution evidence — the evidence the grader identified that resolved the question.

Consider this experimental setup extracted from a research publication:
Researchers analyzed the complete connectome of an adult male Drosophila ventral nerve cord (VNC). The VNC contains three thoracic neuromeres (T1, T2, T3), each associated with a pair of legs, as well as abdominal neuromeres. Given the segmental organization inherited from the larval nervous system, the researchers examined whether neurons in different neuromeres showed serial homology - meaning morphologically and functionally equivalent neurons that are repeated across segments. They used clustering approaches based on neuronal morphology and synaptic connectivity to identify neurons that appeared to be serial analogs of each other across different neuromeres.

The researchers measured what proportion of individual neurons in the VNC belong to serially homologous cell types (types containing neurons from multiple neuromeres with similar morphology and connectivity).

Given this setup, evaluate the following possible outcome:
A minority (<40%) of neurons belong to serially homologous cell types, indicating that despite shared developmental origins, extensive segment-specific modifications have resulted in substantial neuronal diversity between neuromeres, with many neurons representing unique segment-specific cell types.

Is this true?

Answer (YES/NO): YES